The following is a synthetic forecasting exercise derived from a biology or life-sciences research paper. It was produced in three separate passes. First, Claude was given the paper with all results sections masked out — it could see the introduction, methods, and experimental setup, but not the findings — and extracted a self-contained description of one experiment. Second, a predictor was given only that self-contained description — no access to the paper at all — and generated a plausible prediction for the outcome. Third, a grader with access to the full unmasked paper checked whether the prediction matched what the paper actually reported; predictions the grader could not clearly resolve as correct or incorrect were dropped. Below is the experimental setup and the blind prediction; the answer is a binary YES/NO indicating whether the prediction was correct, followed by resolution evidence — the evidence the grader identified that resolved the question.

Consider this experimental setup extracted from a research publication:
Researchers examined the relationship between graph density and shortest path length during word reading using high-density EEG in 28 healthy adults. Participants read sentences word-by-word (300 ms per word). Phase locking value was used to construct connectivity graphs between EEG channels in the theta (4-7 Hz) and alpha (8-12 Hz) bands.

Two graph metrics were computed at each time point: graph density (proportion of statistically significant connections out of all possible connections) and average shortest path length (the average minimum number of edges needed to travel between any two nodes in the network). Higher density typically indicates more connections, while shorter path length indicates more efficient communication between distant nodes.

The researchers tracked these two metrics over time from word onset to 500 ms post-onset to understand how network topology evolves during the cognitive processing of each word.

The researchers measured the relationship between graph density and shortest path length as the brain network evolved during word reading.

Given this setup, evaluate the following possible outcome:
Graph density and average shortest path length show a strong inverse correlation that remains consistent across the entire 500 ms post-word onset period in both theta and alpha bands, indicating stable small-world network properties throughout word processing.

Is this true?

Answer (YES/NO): NO